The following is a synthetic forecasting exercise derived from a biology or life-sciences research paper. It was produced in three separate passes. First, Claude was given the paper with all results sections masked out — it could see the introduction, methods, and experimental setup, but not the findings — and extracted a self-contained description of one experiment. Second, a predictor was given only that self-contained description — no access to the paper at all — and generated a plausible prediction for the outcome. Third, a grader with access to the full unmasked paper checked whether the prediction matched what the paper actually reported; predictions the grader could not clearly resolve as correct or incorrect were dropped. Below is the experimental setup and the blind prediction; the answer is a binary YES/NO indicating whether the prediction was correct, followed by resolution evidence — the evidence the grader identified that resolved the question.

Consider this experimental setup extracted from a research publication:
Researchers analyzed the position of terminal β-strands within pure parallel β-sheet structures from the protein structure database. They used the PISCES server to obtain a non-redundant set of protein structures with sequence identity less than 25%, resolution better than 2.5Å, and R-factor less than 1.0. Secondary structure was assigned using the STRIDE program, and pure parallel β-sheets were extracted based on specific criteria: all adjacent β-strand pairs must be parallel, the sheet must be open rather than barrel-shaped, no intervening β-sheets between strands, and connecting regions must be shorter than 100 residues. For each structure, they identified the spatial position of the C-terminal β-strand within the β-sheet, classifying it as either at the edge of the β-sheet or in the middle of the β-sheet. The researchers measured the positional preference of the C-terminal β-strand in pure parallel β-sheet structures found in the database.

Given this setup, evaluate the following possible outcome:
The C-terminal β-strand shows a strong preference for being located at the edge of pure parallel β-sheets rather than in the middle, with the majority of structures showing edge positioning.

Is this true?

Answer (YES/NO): YES